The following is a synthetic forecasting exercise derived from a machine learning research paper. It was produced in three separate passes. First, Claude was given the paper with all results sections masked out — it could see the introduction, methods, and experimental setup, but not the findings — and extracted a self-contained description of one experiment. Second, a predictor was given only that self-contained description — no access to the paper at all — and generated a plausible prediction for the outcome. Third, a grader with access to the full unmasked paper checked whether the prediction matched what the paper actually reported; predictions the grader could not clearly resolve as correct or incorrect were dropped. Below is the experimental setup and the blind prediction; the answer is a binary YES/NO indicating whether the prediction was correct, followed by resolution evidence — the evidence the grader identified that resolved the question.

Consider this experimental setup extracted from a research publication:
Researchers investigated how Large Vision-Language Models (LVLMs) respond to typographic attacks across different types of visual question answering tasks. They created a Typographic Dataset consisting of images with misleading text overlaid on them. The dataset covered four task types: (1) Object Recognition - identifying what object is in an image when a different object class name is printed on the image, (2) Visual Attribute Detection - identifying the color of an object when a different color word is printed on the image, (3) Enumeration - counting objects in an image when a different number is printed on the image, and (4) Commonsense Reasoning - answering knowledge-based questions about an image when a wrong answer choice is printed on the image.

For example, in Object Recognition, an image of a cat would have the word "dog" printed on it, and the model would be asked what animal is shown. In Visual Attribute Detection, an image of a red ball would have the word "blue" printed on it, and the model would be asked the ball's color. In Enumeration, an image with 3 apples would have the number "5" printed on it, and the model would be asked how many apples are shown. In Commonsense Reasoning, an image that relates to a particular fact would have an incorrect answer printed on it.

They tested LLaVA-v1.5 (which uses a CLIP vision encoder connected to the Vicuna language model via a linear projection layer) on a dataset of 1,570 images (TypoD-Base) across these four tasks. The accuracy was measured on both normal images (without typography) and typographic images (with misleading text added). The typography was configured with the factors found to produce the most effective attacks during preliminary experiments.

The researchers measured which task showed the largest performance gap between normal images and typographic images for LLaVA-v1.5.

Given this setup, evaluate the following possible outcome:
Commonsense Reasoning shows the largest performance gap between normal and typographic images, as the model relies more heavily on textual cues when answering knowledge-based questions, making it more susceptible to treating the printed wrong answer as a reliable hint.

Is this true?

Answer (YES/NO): NO